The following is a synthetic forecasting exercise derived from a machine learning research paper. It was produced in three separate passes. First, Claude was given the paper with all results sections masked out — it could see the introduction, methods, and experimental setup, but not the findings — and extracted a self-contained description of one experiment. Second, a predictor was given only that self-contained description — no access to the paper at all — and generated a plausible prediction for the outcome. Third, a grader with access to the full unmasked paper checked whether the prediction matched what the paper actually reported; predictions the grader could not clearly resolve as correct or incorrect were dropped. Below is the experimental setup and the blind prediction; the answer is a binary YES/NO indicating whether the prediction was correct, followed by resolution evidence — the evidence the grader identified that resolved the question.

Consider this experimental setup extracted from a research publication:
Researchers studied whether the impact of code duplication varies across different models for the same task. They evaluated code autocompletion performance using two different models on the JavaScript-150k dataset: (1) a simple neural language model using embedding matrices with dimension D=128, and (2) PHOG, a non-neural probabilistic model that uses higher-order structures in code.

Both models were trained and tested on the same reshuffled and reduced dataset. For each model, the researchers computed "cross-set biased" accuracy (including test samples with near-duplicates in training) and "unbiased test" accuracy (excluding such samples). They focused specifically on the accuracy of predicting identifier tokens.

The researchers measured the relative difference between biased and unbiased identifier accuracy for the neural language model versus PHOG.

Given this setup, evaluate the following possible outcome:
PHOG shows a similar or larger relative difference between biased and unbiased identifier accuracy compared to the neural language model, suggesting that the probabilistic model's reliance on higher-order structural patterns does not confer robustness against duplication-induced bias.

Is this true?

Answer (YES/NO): NO